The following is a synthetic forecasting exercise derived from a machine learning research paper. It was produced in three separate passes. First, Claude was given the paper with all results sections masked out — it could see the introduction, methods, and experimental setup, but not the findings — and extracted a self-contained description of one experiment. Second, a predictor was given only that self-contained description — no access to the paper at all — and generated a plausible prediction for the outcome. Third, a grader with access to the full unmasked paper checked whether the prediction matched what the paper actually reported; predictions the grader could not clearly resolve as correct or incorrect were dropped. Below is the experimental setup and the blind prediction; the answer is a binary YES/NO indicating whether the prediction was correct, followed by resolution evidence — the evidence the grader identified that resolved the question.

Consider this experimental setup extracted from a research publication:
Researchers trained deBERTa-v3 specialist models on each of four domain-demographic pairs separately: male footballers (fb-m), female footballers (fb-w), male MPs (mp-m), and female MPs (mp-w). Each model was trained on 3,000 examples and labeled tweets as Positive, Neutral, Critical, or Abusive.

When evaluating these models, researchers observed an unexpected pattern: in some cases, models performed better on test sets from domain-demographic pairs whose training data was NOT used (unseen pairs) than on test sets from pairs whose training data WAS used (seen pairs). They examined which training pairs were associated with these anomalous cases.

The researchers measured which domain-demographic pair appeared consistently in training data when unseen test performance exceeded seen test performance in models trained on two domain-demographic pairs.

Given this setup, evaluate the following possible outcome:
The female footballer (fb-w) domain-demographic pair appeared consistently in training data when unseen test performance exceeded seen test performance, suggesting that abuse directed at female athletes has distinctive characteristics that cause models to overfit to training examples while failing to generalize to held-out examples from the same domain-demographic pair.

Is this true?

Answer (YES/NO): NO